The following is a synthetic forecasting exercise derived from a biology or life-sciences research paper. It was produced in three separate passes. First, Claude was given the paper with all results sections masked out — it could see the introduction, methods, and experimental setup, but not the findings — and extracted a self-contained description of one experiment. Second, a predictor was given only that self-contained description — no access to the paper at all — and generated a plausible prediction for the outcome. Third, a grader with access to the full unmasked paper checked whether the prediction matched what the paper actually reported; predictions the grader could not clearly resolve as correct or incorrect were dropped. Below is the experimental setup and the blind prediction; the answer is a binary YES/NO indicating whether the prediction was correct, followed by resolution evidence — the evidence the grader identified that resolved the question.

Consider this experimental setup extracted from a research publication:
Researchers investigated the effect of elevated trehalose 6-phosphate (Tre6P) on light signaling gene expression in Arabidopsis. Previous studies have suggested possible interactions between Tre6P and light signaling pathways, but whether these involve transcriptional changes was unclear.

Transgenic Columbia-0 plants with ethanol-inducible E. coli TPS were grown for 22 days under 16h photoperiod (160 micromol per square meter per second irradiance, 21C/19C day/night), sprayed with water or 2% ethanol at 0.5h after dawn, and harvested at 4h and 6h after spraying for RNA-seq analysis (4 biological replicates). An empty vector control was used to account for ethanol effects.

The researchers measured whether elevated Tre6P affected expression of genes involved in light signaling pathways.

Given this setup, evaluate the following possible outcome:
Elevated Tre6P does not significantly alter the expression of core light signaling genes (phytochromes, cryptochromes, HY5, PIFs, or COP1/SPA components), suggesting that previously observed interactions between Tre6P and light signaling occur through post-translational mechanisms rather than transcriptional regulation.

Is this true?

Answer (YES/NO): NO